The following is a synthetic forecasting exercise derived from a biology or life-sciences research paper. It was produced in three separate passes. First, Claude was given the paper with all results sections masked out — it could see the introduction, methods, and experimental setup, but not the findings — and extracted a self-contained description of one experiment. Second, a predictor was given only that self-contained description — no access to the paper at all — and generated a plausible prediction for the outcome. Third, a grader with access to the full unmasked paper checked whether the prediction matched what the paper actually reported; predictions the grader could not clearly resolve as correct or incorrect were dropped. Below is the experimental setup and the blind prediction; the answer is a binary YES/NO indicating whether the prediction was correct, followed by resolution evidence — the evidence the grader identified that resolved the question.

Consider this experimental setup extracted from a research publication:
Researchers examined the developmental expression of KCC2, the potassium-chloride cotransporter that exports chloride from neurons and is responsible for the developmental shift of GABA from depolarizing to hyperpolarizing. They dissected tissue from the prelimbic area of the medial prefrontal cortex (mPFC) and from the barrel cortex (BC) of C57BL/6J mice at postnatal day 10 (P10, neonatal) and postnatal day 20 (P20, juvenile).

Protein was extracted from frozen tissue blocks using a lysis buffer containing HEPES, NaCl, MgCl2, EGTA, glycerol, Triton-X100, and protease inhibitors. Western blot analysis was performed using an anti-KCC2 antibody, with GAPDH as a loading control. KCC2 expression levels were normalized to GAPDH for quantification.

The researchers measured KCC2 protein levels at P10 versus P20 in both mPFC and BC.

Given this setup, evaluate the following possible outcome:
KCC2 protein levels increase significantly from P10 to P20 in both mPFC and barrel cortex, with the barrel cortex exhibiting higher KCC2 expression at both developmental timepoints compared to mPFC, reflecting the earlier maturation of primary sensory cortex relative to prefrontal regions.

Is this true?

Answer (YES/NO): NO